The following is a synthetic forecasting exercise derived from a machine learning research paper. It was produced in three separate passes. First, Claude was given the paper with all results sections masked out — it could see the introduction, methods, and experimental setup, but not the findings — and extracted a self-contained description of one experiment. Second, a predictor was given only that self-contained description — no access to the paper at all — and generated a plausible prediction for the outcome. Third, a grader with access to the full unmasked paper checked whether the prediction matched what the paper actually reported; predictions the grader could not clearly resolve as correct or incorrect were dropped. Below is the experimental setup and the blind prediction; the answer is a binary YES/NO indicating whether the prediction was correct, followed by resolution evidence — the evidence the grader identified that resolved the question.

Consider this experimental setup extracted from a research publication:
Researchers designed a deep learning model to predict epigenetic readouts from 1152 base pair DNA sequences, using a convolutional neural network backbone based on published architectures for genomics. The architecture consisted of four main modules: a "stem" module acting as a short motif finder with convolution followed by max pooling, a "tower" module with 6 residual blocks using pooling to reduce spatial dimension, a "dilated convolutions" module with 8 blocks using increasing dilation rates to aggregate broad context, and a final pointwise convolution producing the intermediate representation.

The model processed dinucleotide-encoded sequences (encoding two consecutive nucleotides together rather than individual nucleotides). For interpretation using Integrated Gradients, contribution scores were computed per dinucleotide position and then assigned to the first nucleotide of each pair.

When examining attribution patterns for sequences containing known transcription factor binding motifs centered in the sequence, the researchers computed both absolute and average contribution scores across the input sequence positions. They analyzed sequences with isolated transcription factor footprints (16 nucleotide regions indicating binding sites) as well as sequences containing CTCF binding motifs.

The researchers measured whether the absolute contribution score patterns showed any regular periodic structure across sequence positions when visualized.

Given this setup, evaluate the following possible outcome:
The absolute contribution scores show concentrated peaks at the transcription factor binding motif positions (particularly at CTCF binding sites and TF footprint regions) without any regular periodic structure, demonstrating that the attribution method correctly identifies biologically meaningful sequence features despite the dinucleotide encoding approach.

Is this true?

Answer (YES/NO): NO